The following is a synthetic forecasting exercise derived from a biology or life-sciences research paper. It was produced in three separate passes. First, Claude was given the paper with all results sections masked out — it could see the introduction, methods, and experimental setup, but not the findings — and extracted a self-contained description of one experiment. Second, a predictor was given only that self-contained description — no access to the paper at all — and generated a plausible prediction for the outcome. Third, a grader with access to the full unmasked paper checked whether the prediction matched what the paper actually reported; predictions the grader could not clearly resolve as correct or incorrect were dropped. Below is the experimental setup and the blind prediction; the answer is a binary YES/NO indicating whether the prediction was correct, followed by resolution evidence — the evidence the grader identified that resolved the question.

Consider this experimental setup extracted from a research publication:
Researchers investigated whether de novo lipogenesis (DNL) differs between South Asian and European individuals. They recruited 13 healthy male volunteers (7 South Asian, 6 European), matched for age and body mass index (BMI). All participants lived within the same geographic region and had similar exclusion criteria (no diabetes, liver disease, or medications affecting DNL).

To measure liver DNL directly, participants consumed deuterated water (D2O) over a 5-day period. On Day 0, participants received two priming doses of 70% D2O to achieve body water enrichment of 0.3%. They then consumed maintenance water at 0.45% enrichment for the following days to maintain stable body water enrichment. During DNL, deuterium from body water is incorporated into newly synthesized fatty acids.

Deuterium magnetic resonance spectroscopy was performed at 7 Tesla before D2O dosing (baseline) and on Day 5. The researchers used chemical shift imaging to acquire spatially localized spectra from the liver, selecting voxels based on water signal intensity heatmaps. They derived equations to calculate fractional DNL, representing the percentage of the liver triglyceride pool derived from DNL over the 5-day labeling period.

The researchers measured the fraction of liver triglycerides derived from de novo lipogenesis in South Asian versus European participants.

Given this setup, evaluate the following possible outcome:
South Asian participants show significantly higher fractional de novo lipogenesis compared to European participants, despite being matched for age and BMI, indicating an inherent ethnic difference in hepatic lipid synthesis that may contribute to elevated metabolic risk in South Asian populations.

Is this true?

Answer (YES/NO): YES